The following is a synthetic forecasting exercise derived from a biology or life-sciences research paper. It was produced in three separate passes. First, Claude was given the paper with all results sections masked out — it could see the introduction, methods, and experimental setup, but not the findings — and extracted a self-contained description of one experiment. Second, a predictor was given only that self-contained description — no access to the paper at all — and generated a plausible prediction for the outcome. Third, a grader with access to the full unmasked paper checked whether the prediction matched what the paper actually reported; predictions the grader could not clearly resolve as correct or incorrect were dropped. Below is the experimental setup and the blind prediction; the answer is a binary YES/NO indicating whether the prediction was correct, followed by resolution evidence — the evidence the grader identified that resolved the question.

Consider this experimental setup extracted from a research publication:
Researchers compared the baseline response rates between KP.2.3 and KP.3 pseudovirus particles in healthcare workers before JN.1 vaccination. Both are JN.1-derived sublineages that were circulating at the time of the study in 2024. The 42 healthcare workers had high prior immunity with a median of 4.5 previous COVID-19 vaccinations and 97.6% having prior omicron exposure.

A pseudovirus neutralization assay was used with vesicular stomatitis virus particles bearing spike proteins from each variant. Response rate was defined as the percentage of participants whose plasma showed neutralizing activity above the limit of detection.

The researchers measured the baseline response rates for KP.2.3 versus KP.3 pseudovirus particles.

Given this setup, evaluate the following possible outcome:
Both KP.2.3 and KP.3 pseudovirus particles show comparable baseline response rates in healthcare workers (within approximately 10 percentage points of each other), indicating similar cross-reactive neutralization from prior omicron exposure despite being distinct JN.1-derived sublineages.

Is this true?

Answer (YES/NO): YES